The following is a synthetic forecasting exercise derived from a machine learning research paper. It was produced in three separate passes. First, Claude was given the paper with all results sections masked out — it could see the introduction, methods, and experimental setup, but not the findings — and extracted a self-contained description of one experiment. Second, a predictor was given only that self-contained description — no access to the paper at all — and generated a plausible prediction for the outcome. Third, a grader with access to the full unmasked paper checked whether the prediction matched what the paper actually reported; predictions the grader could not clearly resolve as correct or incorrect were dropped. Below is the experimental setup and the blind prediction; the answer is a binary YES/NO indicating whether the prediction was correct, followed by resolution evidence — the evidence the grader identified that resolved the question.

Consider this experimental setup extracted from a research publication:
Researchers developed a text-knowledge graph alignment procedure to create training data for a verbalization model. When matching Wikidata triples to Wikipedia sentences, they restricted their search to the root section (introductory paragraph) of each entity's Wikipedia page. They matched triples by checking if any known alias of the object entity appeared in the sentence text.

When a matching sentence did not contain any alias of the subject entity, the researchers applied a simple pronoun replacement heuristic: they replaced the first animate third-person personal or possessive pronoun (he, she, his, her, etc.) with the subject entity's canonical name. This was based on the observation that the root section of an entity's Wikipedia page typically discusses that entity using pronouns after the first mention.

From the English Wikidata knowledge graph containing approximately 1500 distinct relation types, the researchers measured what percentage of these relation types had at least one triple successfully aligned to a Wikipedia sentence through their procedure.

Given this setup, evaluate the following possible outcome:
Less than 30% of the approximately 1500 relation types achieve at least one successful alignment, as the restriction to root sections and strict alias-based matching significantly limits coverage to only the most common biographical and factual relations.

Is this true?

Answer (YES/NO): NO